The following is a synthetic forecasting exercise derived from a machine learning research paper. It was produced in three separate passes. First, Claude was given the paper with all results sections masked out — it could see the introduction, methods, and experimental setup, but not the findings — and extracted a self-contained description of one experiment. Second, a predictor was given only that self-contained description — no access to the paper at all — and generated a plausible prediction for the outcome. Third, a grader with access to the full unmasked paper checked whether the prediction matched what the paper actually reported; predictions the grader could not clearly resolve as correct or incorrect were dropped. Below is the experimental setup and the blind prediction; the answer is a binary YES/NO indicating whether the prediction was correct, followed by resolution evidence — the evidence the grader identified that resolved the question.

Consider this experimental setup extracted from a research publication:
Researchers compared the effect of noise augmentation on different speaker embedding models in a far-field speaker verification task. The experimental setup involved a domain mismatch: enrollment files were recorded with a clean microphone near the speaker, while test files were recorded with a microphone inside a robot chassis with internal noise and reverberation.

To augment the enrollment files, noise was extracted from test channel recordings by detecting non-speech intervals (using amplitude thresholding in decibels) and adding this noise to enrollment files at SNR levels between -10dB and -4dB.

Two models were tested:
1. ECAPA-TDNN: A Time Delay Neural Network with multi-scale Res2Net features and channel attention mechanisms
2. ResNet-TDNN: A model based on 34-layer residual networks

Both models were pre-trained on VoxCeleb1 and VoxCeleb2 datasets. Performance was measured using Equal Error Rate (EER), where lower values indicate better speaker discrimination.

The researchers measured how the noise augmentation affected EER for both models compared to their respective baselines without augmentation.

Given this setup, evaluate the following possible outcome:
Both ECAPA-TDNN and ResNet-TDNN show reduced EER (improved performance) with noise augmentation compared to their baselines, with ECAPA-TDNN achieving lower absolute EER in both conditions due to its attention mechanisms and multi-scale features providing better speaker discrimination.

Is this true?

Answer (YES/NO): NO